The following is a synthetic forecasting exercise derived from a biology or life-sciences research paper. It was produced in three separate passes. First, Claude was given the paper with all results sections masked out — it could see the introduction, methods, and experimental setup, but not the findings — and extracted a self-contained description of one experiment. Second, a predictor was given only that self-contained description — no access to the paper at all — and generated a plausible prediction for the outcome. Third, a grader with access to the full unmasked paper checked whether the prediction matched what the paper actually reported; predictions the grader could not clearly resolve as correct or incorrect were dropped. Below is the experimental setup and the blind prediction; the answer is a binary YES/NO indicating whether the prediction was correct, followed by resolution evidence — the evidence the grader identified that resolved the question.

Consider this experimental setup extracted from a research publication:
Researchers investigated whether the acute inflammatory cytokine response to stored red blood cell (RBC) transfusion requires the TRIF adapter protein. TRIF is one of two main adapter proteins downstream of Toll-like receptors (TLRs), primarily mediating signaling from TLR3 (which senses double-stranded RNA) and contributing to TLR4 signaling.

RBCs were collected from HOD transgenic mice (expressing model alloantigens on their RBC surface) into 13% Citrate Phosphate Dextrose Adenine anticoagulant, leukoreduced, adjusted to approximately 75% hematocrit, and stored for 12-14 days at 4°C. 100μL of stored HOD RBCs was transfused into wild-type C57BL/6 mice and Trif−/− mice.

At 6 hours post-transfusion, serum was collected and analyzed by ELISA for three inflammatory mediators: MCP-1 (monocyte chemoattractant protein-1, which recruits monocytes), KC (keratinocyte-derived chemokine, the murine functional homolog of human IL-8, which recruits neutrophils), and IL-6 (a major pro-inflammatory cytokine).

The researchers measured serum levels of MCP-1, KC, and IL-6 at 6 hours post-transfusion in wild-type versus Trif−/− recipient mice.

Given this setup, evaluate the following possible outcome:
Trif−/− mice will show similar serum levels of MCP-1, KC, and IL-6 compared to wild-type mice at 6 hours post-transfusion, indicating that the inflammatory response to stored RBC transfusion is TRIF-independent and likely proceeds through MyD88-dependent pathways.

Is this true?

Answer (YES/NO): YES